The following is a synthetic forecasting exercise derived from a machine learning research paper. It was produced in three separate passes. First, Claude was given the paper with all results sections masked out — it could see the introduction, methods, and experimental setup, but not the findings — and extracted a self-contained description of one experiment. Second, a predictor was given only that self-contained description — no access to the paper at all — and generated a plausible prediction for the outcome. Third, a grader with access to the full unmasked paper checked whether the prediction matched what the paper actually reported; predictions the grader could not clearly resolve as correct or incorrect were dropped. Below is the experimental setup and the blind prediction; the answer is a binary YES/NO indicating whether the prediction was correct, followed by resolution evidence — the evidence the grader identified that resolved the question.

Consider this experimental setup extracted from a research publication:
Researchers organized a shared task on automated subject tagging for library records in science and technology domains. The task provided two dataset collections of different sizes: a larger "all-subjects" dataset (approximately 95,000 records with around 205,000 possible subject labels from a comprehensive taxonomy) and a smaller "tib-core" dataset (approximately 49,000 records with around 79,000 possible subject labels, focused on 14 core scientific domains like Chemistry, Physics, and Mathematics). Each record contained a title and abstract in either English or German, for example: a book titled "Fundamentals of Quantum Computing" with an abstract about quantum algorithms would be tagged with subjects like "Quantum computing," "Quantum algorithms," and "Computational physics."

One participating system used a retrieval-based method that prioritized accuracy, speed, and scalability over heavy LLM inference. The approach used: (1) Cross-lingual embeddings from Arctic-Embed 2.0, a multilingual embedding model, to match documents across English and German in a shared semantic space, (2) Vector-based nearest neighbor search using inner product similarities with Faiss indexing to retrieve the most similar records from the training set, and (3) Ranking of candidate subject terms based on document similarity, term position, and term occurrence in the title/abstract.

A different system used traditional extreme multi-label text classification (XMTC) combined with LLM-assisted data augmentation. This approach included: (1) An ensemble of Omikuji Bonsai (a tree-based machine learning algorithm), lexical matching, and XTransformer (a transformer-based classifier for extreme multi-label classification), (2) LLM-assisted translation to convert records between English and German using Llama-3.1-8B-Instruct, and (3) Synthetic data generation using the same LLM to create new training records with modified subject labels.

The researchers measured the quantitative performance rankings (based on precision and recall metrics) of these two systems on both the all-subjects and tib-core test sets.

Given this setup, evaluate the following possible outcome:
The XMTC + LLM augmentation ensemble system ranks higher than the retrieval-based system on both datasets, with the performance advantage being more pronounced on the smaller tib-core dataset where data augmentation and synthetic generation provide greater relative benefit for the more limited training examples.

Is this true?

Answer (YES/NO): NO